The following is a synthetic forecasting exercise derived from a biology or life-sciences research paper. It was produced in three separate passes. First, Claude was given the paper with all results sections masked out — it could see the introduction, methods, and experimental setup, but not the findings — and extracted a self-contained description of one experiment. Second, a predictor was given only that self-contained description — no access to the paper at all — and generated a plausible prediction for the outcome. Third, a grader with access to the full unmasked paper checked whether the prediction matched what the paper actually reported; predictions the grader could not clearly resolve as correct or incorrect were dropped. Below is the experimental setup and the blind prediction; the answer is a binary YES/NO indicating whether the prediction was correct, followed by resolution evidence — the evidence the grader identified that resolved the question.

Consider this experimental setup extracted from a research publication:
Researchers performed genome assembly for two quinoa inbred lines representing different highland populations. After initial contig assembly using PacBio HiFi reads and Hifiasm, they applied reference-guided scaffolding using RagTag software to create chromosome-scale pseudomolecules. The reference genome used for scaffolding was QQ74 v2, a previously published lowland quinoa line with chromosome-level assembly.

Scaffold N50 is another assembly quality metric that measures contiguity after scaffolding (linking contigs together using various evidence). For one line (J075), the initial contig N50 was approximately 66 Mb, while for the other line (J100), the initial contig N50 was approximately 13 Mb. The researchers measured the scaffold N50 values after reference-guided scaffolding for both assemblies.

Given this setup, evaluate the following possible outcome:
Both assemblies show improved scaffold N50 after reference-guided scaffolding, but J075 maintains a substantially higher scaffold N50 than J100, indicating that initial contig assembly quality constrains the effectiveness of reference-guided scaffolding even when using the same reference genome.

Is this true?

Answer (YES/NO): NO